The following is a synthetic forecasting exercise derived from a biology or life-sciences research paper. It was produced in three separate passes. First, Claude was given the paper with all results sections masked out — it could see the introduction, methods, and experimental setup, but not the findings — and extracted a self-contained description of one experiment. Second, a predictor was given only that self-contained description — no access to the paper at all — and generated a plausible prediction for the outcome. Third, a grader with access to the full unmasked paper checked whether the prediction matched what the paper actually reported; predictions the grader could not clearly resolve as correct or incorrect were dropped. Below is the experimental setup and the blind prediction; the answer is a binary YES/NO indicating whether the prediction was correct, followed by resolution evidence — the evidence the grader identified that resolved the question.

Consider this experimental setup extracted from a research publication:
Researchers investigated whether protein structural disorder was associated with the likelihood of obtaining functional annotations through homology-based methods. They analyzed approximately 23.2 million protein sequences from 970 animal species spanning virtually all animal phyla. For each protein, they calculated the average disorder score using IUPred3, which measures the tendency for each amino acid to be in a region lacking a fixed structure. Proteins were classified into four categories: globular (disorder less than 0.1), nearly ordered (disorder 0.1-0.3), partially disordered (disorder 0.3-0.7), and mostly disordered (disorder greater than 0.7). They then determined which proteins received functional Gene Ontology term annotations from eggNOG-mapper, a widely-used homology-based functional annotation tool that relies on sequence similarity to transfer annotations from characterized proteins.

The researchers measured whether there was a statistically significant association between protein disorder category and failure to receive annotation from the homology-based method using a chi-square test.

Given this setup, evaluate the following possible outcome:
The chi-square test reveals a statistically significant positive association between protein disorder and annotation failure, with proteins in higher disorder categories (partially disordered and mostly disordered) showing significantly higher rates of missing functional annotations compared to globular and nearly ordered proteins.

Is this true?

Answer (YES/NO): NO